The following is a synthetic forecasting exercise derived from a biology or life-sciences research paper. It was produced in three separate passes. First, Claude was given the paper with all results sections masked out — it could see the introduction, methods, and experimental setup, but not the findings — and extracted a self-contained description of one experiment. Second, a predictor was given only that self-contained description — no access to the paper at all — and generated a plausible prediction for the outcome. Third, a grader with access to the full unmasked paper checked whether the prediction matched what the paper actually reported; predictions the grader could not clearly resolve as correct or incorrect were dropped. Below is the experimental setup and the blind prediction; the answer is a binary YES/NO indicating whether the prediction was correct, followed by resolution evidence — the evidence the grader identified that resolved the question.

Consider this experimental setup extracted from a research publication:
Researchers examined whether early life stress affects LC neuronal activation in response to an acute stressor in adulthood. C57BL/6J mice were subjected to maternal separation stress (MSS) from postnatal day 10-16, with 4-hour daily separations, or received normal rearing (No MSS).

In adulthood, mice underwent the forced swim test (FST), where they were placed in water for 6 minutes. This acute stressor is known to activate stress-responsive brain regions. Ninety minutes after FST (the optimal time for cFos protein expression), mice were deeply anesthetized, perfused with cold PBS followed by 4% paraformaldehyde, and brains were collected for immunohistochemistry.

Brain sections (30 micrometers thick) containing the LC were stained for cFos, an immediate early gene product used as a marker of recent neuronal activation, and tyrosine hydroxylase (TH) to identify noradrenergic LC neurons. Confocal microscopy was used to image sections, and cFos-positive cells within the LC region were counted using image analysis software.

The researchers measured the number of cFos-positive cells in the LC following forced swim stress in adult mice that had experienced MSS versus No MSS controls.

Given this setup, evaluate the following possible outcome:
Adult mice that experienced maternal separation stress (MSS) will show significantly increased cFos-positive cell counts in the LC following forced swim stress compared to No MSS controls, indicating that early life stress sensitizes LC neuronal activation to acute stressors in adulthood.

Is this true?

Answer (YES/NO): NO